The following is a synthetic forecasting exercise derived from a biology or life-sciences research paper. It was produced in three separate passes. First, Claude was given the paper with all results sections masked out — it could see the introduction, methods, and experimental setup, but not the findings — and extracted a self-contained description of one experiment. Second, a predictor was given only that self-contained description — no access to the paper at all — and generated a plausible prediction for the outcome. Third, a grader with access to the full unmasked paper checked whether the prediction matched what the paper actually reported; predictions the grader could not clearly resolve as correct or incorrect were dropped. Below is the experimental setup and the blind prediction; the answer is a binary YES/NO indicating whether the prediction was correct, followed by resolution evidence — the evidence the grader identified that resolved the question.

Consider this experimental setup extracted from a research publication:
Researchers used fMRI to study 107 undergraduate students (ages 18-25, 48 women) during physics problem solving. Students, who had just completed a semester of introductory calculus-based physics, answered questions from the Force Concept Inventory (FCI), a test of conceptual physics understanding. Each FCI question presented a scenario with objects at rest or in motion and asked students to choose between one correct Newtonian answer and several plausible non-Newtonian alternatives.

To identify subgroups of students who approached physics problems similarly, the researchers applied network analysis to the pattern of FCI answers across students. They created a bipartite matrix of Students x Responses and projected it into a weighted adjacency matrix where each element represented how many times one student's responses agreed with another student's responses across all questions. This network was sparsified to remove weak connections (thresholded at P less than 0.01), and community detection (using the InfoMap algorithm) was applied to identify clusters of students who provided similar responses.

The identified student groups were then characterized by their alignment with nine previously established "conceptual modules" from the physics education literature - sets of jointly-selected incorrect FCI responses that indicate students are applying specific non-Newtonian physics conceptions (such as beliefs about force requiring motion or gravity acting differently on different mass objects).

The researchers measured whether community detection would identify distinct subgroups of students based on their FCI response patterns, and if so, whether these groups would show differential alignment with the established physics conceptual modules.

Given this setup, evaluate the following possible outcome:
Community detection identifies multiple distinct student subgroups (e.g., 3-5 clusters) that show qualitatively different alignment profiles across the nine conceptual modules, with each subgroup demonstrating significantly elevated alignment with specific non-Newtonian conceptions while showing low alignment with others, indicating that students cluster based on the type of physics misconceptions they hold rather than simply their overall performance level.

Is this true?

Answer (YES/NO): YES